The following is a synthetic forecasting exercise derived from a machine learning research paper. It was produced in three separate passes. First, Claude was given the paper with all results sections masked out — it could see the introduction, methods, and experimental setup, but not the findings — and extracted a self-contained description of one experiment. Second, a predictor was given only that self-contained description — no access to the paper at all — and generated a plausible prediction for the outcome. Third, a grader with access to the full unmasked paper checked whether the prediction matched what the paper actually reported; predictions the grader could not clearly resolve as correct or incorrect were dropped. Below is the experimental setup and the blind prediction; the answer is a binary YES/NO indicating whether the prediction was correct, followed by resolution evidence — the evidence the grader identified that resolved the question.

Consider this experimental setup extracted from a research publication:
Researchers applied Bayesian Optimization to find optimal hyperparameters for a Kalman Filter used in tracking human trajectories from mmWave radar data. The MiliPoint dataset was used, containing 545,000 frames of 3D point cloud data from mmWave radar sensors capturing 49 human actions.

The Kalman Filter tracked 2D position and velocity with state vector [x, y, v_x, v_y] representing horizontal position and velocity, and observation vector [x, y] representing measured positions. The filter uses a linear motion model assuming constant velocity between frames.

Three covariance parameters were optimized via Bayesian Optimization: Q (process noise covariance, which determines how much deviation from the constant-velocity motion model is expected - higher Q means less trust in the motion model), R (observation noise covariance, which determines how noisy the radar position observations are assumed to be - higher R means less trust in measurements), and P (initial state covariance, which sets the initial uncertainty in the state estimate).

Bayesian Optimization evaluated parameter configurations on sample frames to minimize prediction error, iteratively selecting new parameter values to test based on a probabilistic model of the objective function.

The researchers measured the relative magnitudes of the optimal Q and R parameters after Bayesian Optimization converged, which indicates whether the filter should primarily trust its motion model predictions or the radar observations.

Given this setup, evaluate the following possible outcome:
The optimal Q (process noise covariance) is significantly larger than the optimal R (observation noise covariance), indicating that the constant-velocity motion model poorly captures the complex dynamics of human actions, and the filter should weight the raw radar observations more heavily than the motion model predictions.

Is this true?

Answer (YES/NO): YES